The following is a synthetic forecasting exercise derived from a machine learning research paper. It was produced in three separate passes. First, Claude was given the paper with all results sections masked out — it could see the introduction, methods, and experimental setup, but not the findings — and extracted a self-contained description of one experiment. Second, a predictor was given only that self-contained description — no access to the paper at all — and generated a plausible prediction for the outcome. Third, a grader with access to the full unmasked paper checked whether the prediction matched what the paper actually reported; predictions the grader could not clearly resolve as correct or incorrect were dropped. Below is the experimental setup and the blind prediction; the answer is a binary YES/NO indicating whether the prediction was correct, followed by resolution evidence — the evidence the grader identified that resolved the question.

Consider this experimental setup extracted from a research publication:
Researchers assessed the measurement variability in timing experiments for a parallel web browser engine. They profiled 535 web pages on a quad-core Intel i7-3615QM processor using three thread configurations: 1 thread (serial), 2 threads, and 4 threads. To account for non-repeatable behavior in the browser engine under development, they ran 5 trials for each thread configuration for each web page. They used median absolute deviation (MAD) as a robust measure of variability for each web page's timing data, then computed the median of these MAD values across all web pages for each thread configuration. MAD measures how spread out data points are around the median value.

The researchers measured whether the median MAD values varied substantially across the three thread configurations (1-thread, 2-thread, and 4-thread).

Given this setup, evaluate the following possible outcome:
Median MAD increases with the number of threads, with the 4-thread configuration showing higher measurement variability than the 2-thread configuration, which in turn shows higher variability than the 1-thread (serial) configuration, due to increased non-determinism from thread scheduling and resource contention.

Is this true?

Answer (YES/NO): YES